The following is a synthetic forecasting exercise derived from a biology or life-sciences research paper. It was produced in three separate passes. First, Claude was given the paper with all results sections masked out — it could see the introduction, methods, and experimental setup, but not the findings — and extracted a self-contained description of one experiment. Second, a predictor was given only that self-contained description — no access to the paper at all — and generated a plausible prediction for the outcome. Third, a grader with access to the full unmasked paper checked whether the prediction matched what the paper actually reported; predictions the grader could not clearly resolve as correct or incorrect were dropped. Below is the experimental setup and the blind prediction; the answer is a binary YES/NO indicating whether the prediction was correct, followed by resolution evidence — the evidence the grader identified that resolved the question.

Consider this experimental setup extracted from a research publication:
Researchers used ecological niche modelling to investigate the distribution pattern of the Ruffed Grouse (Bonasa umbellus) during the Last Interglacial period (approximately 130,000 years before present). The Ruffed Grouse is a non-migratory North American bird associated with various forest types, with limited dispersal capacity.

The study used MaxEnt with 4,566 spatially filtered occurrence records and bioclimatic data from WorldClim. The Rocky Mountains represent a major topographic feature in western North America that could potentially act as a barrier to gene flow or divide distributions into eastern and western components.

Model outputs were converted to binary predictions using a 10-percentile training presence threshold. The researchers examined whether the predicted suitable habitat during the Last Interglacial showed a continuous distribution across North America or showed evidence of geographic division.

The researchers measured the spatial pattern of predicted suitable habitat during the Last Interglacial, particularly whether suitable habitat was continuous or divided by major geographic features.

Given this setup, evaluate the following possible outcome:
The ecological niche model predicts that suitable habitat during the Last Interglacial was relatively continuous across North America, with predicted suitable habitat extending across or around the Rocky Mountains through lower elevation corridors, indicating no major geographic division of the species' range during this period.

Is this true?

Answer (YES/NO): NO